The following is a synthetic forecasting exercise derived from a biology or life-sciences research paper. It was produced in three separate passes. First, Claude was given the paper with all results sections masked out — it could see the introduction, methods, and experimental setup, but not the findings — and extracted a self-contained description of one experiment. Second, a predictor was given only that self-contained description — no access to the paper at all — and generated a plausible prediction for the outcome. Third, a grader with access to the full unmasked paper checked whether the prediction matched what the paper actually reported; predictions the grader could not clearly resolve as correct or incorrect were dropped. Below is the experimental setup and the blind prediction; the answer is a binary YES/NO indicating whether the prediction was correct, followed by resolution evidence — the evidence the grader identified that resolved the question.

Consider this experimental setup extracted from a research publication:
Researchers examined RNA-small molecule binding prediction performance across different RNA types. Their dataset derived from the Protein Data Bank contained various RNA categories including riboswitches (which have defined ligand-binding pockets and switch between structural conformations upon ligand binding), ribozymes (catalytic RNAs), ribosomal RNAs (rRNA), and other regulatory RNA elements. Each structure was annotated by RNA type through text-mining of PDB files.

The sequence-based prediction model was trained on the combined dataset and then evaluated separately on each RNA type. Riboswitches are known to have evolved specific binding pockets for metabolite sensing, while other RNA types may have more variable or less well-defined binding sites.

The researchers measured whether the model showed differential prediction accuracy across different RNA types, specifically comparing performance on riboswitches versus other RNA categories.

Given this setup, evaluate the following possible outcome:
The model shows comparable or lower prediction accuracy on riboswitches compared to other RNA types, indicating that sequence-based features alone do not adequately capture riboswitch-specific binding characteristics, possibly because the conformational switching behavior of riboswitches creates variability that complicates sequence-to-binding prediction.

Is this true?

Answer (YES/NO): NO